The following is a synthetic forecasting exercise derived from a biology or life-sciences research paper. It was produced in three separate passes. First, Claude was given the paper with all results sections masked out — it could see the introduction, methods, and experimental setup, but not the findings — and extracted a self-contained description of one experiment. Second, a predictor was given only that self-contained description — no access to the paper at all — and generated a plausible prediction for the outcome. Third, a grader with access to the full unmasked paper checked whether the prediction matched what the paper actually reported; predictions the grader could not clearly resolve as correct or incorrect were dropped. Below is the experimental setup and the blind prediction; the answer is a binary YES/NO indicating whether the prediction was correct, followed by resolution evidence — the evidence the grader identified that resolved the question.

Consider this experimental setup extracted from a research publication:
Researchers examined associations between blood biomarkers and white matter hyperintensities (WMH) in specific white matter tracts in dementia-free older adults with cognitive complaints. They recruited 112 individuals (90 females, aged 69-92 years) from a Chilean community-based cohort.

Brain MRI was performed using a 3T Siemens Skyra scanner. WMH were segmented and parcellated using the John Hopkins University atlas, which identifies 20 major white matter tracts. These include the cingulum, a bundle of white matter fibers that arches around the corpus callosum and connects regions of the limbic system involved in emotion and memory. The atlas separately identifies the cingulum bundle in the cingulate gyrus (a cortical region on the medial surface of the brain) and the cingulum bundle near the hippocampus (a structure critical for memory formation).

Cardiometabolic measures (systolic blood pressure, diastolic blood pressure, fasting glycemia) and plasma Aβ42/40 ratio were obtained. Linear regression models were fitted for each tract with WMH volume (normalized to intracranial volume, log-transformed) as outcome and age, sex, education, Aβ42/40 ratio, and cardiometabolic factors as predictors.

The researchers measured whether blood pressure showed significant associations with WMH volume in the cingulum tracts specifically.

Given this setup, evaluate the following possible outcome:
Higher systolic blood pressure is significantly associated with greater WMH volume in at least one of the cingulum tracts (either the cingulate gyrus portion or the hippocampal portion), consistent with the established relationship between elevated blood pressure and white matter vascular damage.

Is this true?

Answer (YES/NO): NO